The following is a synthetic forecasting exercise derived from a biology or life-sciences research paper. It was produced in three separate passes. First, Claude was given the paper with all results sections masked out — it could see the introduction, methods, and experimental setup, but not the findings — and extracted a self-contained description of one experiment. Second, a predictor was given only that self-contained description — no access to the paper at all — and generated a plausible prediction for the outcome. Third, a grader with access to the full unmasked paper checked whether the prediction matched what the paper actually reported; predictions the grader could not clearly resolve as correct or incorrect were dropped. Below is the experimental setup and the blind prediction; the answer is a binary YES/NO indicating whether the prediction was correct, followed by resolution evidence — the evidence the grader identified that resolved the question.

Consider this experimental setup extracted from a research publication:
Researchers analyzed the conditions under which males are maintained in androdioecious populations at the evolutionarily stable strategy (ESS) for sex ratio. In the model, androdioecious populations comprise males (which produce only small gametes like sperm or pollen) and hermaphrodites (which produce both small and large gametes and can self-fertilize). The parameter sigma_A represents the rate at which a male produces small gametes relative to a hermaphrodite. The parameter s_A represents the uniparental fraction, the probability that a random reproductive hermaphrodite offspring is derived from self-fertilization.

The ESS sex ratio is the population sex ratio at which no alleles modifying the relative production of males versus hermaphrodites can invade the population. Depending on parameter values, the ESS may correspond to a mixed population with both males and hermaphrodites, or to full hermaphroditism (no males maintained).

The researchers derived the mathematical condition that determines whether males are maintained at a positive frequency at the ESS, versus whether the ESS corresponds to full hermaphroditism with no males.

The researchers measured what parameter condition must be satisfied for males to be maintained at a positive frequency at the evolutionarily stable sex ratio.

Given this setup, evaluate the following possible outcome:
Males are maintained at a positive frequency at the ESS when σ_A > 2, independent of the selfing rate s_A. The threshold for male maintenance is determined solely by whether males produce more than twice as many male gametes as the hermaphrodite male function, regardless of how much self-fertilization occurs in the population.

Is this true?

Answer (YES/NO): NO